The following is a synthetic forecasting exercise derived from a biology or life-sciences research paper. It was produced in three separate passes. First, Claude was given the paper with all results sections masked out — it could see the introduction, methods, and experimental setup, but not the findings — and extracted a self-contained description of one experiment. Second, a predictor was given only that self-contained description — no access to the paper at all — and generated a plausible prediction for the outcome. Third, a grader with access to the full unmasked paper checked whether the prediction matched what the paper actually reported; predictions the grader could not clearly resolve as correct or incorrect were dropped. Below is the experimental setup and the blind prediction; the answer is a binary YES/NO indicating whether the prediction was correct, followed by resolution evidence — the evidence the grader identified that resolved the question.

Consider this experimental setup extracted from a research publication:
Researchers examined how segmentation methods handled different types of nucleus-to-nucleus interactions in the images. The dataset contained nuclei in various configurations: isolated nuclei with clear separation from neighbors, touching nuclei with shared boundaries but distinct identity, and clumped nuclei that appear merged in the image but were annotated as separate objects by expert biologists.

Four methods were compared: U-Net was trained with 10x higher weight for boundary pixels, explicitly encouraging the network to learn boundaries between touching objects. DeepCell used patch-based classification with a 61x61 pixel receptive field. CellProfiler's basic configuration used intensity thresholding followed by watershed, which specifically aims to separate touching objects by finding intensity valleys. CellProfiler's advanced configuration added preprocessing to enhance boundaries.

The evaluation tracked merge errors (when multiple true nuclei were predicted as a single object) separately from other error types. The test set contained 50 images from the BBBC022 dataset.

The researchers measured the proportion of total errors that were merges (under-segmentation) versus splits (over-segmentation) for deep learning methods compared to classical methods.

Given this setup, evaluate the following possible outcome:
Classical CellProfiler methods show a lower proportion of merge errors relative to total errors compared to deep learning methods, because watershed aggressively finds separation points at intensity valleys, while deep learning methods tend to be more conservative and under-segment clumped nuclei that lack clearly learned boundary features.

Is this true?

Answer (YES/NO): NO